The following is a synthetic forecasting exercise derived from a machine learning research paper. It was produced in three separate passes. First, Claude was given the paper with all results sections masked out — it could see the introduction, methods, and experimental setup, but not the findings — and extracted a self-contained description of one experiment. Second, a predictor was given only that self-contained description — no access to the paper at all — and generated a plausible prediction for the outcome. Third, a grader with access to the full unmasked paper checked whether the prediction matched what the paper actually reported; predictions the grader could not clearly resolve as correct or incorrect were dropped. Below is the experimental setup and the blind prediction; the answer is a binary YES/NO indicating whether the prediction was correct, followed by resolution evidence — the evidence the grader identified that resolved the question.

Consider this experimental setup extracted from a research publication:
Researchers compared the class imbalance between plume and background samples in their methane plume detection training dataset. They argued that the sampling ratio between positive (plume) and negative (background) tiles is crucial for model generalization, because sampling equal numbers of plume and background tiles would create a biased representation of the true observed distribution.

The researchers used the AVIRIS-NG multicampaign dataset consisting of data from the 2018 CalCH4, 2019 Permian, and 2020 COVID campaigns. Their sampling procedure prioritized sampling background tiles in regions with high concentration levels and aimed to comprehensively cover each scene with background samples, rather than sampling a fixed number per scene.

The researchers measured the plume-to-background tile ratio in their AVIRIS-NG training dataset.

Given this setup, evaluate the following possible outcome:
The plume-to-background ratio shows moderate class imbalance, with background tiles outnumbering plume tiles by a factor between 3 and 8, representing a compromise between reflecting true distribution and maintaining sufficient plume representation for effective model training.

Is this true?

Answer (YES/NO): NO